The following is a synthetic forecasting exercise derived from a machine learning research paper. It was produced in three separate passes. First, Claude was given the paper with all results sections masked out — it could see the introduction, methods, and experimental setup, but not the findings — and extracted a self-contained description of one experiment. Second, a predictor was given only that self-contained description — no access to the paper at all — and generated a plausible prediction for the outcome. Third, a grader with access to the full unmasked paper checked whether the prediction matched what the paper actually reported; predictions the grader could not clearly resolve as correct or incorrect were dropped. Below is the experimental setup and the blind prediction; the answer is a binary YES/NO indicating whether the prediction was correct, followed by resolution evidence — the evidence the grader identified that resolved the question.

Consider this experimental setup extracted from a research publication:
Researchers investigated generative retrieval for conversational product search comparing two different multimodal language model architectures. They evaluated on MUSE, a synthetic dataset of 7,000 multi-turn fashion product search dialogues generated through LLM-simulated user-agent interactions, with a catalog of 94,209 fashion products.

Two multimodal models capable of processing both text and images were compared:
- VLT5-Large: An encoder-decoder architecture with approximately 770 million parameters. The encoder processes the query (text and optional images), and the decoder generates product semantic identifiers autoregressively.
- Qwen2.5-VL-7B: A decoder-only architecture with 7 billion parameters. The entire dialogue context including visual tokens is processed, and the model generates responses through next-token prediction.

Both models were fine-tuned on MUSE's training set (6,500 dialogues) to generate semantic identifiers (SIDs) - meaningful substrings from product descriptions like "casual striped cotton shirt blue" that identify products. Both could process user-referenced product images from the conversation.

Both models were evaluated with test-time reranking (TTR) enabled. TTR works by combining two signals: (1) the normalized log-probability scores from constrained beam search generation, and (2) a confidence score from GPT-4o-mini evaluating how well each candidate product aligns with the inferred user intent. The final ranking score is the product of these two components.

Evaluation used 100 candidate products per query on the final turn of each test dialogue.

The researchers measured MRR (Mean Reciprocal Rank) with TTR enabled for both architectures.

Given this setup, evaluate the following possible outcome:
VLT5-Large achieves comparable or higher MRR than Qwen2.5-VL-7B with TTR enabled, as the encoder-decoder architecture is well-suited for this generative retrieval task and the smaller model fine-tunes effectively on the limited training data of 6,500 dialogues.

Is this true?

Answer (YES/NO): YES